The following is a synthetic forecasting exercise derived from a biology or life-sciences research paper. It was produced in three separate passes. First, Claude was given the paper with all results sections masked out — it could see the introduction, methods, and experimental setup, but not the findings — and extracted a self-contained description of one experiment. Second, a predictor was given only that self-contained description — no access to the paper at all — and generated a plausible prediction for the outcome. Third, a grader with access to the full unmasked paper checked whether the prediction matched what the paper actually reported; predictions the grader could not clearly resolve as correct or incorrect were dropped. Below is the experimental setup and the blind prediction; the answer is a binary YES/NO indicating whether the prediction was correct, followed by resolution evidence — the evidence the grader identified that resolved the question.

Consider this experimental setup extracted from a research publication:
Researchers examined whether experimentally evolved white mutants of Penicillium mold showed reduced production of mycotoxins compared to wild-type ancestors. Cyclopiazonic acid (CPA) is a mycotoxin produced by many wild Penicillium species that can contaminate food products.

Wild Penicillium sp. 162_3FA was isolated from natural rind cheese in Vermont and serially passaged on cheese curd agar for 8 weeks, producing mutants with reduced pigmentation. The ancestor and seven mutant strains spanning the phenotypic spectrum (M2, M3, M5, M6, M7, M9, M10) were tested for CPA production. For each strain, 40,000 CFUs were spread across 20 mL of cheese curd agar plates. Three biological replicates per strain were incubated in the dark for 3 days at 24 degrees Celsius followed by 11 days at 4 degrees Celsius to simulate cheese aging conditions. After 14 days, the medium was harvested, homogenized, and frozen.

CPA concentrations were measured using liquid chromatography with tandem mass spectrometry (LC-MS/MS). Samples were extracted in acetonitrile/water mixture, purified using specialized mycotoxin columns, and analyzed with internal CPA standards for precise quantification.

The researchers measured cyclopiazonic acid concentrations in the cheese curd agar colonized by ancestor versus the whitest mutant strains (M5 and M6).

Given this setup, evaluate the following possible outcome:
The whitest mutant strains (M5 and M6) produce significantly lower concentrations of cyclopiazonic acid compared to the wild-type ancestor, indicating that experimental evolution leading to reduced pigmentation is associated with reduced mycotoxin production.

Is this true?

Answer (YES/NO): YES